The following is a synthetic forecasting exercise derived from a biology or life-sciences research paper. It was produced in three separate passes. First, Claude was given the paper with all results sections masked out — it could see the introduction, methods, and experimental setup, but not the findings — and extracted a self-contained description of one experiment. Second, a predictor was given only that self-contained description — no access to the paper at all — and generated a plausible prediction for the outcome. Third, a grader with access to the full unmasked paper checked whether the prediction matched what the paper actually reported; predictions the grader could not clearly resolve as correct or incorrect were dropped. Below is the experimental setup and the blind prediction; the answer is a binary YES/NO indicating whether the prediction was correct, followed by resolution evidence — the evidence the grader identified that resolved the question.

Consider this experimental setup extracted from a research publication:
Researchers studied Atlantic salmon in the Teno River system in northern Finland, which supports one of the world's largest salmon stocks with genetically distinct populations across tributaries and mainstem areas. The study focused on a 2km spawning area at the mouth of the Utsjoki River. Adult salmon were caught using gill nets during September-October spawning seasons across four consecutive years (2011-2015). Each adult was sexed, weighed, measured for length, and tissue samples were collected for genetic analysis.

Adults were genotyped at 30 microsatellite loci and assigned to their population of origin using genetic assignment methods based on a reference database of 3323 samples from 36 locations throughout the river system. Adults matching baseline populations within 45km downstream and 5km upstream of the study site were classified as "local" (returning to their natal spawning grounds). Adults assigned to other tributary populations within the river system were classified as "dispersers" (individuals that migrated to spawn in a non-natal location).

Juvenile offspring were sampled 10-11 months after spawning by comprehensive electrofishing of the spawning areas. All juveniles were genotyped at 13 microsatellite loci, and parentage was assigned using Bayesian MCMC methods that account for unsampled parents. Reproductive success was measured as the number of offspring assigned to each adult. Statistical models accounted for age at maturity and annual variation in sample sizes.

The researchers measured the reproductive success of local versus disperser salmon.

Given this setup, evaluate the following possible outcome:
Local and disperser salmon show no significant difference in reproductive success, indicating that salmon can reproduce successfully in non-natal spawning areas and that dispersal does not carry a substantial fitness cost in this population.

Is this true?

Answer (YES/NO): NO